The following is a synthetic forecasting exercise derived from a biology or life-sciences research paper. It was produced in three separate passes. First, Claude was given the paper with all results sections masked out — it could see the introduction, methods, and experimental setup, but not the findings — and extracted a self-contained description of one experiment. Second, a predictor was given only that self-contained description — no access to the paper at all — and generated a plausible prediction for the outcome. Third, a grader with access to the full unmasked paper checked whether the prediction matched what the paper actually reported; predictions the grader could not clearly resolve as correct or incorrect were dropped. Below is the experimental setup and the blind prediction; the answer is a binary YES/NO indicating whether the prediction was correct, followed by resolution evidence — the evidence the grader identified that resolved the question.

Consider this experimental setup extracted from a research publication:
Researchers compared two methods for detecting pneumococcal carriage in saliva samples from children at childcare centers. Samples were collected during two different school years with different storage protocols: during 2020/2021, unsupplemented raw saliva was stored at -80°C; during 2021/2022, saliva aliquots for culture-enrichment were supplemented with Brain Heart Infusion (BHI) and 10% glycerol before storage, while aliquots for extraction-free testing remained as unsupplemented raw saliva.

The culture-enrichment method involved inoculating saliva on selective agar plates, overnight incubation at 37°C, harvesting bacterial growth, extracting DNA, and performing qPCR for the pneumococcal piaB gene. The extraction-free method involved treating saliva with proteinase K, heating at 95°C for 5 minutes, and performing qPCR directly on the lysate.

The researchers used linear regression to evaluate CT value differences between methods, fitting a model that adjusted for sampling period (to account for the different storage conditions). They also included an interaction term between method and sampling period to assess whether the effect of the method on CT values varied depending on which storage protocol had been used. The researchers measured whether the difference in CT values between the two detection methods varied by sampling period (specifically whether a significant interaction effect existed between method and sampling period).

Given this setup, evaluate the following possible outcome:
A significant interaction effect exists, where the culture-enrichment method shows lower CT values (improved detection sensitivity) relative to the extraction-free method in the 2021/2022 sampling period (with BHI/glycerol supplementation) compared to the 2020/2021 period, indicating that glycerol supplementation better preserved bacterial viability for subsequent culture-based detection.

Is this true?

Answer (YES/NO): NO